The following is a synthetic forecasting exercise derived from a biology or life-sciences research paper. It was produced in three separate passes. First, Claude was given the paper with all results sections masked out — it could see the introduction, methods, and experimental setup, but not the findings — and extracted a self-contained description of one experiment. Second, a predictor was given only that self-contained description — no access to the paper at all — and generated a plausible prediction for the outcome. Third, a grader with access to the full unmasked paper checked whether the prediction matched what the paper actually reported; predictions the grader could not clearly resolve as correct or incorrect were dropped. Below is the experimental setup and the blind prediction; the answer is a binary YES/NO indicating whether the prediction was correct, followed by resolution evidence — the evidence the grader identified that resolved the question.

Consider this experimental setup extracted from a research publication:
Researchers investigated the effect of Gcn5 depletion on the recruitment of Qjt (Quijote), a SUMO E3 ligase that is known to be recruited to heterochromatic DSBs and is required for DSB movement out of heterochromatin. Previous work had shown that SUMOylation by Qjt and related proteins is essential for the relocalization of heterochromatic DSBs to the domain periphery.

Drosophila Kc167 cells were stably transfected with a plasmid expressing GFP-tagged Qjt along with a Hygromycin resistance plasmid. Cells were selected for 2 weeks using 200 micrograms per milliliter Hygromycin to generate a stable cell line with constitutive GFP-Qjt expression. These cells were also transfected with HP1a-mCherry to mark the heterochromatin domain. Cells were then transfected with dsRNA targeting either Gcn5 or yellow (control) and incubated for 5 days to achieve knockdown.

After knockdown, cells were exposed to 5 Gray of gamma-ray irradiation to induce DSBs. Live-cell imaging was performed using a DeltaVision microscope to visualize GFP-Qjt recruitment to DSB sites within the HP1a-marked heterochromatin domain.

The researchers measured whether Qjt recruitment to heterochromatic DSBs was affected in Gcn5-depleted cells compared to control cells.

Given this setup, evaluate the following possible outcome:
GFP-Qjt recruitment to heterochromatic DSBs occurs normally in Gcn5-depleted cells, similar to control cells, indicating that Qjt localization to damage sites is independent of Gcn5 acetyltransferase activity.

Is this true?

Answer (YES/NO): NO